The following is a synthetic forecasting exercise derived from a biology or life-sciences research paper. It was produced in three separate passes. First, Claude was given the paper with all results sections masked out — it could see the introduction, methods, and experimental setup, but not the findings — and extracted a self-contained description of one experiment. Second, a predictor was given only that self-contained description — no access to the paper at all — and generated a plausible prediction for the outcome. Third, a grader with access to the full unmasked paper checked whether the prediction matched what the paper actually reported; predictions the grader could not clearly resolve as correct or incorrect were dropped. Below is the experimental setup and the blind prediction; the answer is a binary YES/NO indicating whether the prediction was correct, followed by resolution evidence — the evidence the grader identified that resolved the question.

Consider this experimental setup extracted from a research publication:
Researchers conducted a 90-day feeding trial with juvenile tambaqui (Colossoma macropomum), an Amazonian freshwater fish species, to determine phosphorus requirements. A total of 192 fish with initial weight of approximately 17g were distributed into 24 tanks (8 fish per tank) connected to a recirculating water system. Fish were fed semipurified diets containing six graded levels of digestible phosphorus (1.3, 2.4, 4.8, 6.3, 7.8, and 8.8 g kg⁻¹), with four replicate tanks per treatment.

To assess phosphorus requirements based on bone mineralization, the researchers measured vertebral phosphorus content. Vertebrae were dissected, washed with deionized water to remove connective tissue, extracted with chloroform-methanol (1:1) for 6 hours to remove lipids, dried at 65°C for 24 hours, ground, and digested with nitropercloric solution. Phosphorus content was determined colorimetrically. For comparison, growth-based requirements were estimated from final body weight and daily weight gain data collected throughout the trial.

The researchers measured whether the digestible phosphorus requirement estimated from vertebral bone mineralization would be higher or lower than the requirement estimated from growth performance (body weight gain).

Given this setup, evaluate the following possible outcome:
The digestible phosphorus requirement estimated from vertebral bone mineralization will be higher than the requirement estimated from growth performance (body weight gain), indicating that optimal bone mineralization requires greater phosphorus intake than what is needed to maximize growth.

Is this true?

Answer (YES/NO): NO